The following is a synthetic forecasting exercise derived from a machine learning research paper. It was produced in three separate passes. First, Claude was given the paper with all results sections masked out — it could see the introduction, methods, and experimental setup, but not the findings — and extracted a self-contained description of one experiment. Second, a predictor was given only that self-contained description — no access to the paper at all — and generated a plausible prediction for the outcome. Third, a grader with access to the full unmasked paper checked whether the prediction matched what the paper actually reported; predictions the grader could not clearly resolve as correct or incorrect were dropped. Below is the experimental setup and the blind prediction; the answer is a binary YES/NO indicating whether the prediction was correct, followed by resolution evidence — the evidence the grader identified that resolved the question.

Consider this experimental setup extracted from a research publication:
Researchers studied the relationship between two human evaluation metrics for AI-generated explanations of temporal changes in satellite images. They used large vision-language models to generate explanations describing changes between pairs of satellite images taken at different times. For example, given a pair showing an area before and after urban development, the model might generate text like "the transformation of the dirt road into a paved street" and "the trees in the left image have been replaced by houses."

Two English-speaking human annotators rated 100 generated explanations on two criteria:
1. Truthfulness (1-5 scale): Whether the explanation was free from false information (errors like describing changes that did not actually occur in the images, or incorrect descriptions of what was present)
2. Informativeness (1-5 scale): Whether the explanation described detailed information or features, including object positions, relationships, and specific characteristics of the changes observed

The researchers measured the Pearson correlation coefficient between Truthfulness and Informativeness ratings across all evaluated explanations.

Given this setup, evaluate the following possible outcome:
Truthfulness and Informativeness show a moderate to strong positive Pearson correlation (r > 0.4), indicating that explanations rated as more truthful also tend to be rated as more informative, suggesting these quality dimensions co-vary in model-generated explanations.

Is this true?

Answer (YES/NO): YES